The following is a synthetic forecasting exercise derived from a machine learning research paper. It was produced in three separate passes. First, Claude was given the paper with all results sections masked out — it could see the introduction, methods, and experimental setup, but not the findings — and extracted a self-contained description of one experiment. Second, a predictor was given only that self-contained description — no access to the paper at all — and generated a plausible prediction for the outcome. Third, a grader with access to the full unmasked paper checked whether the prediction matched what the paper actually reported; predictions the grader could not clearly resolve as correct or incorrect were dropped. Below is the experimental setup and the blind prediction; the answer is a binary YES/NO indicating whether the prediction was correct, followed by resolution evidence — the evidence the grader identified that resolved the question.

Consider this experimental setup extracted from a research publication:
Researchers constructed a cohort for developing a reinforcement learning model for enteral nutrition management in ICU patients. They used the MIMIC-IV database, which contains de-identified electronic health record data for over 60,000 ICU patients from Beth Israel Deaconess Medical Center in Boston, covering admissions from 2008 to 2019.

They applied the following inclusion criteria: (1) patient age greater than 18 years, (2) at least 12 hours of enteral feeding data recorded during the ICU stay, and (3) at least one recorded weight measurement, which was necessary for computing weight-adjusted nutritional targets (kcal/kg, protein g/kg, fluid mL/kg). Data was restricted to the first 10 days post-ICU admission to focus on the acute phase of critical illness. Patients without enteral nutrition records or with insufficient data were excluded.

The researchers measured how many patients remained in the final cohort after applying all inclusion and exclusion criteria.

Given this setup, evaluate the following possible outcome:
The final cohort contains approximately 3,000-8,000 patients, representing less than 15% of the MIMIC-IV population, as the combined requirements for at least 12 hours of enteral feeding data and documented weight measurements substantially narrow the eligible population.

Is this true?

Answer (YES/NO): NO